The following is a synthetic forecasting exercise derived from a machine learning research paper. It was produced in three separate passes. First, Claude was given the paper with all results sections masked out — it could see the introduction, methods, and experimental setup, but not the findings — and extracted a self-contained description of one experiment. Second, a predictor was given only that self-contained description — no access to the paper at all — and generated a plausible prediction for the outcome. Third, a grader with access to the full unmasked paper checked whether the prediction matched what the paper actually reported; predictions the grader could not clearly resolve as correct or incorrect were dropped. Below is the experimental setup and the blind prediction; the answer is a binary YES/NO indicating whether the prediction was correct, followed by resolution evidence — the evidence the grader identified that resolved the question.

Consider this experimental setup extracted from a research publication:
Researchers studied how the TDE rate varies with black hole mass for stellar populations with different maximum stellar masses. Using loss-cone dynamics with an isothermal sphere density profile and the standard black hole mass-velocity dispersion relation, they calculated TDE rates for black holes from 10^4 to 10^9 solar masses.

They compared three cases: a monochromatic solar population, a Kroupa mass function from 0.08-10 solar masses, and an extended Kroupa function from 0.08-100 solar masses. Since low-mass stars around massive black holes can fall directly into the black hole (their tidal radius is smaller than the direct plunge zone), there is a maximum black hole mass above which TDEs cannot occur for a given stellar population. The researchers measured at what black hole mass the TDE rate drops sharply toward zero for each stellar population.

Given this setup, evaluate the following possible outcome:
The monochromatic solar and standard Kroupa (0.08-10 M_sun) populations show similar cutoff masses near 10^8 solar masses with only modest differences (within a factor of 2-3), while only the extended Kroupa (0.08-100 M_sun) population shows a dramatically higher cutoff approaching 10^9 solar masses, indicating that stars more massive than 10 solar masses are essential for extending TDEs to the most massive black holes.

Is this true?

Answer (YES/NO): NO